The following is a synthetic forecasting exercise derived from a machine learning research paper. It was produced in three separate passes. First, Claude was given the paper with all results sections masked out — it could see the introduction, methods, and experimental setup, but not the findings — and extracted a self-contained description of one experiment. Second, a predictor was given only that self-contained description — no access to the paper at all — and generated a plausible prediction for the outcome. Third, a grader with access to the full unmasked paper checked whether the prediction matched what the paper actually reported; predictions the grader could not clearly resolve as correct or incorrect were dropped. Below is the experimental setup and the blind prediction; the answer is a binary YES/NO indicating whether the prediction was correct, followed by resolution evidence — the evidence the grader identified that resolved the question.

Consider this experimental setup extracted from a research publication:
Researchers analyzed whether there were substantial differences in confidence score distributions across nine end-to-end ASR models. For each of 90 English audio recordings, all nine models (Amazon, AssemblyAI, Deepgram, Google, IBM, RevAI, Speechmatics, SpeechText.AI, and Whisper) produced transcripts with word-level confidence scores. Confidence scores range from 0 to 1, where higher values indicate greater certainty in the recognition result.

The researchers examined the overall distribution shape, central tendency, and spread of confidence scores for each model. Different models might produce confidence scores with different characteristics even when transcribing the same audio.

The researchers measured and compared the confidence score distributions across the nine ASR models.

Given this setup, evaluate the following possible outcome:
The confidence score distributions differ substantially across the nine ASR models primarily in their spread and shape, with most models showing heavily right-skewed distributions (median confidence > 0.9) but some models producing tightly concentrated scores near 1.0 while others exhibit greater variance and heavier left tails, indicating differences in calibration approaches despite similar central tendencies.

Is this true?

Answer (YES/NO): NO